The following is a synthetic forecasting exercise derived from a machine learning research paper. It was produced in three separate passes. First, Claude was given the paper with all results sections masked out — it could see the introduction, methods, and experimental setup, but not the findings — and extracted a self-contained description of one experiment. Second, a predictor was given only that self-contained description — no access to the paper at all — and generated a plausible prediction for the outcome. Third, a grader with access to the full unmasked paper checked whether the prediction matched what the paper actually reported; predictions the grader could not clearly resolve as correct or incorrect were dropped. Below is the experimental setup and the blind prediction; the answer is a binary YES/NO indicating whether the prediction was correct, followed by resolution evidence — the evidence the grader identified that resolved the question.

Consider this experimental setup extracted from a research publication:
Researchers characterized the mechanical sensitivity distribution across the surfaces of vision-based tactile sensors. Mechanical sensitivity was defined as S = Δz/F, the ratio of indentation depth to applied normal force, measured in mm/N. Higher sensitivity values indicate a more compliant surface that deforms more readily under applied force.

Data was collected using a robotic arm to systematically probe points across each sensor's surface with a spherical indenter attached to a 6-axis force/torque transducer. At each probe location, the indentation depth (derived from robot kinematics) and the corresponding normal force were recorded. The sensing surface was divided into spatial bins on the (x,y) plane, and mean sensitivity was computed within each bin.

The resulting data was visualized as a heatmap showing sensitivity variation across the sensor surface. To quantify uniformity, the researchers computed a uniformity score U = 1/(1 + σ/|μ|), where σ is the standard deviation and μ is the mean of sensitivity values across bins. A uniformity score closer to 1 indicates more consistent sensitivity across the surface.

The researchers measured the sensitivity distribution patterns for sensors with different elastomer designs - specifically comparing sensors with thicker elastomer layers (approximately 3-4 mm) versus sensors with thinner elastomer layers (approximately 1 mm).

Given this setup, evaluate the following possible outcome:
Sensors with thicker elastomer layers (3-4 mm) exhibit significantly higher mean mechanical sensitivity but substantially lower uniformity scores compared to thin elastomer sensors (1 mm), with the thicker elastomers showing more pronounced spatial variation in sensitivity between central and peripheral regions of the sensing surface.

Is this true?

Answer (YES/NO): YES